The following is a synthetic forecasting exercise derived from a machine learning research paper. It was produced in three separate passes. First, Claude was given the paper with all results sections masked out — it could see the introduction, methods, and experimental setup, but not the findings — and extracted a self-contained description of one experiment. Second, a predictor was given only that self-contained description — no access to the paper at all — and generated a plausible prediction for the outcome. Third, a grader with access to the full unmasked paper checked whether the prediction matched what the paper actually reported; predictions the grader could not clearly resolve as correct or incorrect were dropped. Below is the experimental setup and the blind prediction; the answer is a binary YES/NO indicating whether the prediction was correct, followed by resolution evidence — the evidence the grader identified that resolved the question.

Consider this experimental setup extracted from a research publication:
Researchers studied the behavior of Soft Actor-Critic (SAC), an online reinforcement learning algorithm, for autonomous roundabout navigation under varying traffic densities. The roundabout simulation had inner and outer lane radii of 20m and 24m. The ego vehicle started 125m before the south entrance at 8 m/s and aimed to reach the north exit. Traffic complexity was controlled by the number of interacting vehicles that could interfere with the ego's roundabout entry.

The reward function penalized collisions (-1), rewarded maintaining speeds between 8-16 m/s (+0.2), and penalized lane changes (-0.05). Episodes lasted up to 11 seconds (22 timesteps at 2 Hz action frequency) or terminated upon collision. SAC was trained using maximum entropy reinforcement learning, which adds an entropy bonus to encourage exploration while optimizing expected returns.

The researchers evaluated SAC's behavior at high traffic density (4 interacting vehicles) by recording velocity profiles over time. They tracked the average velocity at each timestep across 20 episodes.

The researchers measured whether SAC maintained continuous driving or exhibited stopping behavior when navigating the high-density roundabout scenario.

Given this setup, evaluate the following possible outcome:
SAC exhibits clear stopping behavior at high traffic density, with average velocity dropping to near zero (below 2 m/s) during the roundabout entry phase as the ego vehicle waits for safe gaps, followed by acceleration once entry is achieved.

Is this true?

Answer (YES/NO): YES